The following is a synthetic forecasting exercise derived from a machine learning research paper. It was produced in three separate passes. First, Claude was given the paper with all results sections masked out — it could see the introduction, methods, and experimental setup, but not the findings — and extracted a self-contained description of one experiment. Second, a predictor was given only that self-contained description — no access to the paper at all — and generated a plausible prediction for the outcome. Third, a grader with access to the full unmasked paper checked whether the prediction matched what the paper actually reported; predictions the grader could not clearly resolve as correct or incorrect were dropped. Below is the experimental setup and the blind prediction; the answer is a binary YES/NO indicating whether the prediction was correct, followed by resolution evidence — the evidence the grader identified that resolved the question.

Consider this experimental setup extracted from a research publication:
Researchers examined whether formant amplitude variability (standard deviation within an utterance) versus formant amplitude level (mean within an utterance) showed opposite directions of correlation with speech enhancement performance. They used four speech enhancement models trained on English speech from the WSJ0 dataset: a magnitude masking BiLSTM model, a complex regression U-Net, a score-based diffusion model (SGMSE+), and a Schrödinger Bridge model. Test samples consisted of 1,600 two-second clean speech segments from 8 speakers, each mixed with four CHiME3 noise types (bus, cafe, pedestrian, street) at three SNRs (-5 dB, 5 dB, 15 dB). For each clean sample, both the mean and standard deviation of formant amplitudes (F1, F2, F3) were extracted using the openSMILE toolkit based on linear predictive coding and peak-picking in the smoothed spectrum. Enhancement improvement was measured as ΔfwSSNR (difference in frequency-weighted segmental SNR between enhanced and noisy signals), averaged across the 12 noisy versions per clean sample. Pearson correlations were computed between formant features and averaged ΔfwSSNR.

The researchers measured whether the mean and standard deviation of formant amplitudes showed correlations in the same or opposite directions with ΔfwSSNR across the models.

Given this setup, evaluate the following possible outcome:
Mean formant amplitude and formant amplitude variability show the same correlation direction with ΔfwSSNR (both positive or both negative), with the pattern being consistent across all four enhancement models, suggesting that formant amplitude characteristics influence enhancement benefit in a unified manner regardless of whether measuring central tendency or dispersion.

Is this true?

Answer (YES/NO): NO